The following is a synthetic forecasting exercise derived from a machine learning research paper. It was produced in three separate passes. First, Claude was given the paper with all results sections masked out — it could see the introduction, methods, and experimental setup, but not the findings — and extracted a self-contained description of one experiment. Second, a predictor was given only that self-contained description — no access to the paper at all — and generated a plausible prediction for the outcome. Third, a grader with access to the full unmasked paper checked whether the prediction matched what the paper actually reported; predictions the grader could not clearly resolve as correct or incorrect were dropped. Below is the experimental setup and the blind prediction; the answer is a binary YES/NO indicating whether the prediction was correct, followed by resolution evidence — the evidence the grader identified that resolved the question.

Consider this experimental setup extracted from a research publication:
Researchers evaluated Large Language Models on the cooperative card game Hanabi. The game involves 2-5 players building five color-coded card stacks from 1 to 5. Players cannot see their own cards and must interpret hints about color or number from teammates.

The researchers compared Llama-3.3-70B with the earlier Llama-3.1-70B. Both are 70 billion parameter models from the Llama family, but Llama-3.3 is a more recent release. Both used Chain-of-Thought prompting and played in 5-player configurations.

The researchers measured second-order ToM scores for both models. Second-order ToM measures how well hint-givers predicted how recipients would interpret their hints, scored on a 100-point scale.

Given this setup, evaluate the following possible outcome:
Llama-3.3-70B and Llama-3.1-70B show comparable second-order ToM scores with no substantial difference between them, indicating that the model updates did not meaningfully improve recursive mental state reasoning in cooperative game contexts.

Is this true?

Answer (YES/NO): NO